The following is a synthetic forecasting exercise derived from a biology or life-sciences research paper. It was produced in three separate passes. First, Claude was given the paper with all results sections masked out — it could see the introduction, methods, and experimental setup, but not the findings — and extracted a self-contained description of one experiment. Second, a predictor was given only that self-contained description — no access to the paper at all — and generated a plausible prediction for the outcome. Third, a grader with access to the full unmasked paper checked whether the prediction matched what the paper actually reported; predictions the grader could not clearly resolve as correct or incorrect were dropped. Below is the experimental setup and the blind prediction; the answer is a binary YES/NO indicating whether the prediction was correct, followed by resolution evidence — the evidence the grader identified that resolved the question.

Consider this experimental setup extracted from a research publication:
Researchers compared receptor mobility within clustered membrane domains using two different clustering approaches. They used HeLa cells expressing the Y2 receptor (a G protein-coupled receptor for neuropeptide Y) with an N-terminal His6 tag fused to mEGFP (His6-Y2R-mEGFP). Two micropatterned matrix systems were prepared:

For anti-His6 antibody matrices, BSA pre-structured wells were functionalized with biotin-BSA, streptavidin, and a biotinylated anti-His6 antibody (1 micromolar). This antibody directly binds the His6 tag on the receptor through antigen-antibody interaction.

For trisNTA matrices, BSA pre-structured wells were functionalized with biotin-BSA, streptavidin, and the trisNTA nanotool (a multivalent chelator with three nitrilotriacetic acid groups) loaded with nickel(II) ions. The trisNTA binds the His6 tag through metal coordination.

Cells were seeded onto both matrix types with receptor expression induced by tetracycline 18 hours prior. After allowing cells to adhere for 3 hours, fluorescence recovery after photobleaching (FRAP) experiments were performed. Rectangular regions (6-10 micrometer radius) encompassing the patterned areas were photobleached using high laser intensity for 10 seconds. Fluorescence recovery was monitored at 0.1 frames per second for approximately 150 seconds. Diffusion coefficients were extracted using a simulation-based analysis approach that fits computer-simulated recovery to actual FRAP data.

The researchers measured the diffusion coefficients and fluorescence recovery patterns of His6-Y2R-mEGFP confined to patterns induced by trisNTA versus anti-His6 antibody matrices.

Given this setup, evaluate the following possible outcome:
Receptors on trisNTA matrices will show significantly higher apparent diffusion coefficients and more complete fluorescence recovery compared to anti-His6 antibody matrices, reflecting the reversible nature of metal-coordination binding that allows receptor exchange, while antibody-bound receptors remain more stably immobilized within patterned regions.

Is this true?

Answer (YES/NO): YES